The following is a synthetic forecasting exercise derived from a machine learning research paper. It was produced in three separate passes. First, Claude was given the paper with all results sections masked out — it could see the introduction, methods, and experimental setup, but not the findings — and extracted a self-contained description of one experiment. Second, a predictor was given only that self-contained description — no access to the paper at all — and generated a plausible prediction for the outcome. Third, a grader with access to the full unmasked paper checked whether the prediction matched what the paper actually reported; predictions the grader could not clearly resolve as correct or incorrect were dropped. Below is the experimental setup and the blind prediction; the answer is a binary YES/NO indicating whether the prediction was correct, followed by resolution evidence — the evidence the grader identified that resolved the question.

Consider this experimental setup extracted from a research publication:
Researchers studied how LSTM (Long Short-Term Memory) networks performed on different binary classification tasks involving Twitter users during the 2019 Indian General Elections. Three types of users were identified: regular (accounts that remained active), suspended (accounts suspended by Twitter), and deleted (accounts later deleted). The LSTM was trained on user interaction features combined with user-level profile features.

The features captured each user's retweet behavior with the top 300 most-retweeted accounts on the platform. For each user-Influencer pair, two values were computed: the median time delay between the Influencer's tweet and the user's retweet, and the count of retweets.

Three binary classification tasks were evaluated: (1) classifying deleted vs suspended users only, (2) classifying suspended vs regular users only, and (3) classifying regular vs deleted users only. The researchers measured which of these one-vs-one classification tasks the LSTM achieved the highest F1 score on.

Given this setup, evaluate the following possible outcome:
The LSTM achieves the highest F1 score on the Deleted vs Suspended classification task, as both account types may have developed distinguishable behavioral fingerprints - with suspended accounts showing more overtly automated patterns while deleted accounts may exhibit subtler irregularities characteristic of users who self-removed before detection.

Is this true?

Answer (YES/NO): NO